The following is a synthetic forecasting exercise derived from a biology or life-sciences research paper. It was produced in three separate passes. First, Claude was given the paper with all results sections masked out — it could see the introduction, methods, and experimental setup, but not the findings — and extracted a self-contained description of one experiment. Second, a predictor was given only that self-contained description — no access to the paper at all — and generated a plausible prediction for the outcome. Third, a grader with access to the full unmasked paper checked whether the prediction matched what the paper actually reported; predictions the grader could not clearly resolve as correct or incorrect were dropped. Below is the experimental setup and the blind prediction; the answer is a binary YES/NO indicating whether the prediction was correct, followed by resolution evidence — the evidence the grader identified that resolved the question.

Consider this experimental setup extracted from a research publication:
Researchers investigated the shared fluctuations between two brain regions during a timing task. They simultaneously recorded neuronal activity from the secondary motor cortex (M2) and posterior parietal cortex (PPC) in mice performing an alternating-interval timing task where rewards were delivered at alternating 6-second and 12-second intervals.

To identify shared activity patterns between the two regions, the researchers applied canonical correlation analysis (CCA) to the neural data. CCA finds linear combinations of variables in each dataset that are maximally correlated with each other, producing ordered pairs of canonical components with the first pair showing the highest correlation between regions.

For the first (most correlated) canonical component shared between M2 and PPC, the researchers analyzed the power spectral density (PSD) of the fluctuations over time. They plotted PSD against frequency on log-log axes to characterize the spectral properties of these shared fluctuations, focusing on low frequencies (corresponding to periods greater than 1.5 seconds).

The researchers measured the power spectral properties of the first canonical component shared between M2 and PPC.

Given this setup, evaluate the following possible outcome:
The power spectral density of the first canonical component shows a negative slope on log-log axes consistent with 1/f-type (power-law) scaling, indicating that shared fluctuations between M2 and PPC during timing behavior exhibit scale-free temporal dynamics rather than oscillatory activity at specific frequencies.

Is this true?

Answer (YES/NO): YES